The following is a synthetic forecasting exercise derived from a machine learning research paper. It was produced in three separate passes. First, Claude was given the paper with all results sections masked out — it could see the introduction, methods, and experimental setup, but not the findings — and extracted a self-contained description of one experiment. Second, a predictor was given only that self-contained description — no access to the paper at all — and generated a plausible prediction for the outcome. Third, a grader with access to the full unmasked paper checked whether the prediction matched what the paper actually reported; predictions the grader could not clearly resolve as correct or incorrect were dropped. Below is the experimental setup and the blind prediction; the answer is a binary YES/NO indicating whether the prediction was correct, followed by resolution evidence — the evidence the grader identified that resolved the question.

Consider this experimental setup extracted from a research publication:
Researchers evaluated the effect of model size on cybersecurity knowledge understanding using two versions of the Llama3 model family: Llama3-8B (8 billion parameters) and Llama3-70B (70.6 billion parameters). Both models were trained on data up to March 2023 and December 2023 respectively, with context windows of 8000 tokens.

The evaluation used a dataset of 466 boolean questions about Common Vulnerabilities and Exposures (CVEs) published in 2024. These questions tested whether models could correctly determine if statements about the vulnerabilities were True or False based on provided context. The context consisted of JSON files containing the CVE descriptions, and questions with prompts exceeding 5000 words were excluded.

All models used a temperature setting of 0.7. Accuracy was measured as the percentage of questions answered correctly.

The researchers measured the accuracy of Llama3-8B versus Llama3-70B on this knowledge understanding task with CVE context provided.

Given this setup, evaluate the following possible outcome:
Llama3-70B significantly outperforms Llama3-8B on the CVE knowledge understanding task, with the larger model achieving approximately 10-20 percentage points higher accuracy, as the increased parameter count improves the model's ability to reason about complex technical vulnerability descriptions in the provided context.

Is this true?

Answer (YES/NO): NO